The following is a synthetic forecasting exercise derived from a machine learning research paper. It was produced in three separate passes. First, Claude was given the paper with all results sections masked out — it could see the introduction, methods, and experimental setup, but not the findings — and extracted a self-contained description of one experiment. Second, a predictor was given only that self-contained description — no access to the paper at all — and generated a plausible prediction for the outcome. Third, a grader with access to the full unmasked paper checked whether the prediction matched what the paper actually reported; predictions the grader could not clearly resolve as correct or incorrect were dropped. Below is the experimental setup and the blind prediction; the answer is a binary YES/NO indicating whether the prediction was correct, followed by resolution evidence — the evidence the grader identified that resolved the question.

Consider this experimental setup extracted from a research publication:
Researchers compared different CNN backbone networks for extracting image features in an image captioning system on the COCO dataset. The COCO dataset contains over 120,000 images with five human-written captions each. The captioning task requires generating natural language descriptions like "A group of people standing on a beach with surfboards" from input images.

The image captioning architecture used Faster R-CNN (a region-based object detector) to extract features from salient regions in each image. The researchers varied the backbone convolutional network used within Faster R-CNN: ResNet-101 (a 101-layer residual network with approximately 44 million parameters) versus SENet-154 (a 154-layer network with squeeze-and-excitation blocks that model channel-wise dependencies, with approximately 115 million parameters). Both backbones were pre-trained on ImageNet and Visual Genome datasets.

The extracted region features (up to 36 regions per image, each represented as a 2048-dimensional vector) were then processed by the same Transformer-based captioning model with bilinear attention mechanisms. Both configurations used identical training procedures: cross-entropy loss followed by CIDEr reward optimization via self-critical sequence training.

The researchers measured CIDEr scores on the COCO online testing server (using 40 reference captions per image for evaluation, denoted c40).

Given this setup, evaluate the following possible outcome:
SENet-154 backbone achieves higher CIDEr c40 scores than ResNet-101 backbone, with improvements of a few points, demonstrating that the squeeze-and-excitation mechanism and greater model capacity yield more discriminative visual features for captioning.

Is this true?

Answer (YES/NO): YES